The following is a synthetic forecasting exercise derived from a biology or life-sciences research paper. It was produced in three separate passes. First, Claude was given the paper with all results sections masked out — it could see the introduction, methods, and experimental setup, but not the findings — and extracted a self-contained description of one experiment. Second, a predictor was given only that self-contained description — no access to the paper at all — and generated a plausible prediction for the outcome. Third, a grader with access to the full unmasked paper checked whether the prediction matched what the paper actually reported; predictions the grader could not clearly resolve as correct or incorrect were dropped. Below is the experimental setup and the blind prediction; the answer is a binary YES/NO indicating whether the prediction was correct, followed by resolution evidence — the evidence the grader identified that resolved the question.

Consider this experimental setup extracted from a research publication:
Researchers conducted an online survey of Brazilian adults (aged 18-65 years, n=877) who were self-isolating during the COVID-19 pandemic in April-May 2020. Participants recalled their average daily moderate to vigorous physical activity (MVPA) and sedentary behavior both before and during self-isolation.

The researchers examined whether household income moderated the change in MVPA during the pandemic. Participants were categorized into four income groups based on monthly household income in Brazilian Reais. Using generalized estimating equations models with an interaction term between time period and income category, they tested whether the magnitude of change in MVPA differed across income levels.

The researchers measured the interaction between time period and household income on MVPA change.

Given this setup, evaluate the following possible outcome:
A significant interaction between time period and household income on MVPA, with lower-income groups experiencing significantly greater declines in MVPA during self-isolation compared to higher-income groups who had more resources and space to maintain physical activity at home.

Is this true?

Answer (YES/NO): NO